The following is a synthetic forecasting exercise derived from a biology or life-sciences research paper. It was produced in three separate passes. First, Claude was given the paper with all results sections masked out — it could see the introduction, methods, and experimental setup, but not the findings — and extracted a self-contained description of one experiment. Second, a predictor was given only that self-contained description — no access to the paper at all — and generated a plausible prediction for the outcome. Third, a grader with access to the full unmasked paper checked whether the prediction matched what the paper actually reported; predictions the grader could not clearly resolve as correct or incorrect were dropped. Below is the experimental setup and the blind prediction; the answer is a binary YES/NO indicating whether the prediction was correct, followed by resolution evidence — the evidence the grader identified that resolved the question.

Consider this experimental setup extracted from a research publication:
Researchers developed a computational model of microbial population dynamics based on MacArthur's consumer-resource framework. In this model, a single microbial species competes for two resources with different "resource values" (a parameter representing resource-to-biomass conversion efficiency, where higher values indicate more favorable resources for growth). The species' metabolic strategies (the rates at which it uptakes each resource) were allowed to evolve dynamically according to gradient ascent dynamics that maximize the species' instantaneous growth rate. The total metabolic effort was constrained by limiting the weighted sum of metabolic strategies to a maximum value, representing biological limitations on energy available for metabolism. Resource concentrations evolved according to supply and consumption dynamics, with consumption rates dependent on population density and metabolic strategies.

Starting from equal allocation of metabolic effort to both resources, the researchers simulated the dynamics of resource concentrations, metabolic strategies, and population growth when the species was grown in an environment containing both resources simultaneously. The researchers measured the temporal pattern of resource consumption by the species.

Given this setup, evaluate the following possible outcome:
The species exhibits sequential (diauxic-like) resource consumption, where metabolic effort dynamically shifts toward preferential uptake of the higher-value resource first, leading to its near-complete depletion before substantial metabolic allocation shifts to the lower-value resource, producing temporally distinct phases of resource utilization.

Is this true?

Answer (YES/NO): YES